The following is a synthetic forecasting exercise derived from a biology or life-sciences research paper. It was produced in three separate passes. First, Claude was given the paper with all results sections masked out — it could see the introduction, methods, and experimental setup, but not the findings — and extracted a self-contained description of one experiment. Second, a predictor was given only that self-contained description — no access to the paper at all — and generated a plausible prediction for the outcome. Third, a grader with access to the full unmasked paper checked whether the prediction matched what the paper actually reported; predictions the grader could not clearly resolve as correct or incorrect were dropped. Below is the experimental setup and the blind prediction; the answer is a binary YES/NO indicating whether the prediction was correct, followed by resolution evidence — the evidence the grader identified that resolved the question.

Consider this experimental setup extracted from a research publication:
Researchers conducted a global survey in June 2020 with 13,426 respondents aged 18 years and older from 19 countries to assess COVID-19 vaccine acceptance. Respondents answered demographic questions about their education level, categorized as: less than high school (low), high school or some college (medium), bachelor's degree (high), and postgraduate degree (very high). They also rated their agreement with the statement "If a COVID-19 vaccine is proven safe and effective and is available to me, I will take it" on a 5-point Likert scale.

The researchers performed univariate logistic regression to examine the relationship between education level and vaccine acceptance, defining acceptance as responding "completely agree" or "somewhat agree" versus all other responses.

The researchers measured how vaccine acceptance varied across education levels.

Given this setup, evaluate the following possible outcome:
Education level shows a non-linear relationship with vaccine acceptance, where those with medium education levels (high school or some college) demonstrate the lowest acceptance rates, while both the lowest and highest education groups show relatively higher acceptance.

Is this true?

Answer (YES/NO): NO